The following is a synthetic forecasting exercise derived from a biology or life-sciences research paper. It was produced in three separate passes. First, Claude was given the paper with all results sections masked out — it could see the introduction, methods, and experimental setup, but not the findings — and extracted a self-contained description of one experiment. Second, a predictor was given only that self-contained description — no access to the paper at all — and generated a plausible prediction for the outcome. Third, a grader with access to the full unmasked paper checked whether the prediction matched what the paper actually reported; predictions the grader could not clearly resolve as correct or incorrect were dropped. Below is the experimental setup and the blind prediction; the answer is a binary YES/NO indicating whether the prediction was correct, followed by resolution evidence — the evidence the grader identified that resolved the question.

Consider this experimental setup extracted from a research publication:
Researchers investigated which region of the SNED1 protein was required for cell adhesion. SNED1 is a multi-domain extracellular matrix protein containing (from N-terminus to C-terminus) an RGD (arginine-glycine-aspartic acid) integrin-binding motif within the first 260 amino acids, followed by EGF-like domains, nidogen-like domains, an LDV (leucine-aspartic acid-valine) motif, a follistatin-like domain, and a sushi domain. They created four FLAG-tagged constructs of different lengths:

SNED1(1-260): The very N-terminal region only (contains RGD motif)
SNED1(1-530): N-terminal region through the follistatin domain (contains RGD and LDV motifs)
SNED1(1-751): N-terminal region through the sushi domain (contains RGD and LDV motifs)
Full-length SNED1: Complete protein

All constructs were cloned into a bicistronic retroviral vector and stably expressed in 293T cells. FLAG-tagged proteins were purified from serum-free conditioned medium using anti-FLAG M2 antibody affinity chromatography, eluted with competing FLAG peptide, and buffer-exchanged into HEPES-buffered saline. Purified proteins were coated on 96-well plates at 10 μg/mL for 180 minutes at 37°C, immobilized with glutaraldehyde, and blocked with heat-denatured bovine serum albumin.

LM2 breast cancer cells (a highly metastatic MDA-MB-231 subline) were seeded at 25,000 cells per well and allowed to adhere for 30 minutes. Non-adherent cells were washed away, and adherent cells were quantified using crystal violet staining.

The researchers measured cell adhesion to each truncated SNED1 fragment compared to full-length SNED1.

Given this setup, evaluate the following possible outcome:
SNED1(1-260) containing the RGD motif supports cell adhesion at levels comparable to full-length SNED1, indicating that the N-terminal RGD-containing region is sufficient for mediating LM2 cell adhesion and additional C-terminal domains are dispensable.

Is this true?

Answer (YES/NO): YES